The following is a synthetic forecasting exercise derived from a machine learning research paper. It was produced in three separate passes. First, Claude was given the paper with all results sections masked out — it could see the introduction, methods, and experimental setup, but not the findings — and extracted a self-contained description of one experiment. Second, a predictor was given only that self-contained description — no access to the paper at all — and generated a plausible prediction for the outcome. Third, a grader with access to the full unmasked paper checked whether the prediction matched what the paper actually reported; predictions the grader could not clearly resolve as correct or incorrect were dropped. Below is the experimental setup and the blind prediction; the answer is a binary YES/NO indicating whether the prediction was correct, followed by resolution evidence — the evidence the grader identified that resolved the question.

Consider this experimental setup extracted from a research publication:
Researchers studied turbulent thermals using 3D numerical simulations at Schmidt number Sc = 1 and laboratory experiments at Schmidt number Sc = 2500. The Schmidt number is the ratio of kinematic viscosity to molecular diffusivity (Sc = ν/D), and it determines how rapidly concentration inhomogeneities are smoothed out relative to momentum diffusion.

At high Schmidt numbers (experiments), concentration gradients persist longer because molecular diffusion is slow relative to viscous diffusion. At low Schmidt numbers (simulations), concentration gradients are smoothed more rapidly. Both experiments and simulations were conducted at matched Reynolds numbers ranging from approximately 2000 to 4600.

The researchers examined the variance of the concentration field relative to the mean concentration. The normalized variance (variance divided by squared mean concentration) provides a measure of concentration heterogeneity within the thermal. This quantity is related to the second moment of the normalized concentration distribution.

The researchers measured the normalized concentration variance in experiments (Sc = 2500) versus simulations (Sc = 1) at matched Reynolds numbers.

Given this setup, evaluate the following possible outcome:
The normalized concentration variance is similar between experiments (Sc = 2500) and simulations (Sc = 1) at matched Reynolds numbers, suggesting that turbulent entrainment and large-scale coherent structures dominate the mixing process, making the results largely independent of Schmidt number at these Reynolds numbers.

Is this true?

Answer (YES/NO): YES